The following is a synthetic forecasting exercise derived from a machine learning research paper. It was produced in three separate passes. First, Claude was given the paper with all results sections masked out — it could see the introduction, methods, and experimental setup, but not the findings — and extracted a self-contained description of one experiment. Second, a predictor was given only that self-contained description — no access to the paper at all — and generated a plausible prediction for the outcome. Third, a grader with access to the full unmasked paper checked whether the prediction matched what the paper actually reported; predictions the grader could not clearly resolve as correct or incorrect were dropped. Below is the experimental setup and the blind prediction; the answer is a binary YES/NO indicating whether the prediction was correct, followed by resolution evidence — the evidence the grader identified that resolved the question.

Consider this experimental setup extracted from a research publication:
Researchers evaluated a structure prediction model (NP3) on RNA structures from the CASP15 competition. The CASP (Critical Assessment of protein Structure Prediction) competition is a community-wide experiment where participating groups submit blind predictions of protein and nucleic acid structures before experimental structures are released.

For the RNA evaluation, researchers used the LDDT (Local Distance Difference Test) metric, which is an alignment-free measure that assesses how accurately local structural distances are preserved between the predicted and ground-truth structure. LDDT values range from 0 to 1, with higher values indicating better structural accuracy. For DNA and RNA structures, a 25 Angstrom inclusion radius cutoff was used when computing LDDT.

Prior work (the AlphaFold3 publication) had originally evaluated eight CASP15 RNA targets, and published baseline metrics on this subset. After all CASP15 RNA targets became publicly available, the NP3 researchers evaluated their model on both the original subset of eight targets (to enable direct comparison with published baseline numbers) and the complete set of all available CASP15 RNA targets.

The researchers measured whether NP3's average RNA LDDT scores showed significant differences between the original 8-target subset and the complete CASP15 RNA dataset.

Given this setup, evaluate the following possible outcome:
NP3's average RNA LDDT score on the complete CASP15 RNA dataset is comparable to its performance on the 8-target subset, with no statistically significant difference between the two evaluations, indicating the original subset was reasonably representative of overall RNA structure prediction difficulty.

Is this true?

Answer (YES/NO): YES